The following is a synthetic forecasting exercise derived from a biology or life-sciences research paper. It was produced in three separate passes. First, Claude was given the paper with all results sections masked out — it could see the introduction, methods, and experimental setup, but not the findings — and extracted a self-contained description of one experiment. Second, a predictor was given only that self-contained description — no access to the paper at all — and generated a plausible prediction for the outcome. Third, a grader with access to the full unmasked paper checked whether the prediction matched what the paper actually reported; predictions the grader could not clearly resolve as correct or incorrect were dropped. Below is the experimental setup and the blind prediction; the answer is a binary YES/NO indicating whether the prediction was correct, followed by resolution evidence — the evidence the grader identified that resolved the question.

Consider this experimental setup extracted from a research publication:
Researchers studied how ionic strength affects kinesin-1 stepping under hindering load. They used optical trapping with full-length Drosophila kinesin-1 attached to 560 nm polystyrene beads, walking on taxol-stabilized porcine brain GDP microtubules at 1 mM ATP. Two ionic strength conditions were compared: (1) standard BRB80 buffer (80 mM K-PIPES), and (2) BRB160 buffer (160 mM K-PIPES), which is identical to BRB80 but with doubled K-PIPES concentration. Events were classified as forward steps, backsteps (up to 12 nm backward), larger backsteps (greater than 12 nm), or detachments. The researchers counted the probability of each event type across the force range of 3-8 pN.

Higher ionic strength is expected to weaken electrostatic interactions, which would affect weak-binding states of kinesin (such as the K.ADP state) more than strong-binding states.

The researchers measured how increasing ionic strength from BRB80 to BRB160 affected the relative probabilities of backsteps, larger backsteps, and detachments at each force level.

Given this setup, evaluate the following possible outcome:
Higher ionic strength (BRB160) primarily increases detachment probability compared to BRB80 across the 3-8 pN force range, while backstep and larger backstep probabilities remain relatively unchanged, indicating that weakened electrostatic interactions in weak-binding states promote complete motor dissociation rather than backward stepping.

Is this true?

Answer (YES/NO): YES